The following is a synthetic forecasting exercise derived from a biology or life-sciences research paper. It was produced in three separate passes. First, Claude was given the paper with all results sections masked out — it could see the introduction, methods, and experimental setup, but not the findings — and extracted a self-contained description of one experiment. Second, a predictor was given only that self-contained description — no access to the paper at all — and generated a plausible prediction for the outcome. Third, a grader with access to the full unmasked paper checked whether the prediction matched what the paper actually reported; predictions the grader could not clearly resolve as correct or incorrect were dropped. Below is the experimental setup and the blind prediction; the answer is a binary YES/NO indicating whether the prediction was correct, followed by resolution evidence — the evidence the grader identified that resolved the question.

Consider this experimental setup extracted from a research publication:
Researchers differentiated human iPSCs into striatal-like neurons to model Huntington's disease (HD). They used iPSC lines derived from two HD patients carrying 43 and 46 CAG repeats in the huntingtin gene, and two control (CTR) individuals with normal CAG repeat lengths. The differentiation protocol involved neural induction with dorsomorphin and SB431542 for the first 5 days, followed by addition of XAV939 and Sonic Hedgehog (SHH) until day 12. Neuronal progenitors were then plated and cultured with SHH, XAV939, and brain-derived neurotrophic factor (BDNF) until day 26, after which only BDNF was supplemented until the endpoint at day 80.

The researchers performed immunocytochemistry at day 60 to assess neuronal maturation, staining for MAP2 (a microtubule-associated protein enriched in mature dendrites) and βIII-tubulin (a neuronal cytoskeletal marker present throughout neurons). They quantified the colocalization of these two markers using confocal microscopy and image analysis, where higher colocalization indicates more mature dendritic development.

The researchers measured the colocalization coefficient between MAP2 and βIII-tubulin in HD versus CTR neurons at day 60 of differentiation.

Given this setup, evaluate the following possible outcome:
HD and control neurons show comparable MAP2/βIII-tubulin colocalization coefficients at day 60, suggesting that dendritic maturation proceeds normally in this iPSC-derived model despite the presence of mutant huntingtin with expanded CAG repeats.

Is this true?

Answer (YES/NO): NO